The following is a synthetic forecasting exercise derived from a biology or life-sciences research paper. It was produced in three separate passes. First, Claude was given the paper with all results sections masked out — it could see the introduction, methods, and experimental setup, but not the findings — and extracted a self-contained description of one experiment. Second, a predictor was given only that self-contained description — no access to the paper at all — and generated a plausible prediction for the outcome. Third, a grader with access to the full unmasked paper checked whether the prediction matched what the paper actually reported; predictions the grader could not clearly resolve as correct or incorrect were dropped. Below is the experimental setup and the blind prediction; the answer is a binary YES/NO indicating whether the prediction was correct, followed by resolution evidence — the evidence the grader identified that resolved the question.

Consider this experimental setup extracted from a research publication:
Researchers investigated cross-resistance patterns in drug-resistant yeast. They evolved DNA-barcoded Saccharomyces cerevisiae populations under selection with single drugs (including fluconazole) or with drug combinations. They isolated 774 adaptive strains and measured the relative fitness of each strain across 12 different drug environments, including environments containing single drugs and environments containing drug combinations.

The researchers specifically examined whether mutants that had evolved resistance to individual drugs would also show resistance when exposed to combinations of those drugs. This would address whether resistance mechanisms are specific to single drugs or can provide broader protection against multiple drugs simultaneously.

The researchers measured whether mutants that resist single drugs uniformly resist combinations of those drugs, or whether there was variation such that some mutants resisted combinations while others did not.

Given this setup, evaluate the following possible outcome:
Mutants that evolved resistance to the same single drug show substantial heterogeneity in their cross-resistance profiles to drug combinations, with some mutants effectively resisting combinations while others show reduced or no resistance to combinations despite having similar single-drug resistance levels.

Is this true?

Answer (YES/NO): YES